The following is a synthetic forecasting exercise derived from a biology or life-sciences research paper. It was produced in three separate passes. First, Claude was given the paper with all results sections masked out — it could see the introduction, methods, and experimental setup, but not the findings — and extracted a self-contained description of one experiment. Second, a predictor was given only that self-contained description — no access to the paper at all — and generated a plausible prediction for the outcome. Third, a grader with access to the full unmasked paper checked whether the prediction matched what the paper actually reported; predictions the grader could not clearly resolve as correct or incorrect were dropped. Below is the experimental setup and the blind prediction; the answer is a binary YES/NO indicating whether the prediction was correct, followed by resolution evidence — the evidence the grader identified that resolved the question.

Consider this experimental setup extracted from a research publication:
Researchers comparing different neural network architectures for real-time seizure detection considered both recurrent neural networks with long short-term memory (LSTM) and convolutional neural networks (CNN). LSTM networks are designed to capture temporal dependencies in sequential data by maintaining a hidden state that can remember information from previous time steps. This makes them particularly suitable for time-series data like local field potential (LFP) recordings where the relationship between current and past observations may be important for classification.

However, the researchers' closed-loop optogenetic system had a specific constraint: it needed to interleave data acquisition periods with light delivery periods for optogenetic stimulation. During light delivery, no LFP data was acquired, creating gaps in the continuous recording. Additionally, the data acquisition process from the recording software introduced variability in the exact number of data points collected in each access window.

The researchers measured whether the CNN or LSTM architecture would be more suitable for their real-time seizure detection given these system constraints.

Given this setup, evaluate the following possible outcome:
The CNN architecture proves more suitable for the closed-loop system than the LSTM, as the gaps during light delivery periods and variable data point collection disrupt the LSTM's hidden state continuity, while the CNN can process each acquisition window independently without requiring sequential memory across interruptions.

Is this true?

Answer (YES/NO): YES